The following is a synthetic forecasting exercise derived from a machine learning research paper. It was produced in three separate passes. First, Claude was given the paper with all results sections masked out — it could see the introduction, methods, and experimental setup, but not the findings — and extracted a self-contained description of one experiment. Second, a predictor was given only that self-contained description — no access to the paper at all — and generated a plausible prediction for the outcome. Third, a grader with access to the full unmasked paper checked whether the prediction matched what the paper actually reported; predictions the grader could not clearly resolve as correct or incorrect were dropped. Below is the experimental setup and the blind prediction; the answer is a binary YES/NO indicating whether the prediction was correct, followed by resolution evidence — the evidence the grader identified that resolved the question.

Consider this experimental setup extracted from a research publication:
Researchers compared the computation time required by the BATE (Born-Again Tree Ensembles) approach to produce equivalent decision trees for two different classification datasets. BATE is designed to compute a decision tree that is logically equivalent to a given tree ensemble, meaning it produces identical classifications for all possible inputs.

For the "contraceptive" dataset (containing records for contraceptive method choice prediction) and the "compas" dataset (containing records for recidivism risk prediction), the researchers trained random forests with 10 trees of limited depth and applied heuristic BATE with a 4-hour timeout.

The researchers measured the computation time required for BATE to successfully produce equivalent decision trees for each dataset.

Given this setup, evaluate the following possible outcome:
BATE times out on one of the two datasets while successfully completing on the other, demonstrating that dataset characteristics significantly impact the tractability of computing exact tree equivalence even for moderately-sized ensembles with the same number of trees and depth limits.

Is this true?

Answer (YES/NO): NO